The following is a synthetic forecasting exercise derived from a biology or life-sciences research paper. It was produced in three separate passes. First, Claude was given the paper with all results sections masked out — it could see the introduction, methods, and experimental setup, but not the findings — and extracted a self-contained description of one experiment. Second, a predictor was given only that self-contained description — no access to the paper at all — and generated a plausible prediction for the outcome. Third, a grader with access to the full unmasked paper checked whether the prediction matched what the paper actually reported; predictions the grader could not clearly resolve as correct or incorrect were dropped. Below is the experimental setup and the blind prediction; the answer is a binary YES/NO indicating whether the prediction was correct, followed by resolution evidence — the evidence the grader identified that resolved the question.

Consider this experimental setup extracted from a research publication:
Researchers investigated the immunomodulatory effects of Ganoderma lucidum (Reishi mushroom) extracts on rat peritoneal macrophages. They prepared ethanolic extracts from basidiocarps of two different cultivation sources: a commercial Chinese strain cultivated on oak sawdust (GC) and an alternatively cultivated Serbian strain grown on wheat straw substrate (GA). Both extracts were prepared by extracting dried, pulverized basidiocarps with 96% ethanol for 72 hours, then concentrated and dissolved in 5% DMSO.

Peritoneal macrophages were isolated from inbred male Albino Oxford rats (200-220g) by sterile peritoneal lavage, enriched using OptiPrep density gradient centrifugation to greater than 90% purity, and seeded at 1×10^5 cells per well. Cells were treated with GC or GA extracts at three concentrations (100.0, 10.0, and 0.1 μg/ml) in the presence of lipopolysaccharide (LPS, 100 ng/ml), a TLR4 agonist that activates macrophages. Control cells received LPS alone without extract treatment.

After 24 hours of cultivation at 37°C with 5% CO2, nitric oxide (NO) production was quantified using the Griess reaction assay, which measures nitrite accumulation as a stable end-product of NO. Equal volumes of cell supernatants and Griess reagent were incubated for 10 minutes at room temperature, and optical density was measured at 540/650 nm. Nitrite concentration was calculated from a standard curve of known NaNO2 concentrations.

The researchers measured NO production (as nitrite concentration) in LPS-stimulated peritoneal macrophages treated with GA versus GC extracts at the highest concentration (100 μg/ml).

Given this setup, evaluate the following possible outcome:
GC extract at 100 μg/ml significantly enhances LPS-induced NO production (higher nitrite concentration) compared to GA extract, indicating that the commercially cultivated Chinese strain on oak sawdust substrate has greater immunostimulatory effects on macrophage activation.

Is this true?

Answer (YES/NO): NO